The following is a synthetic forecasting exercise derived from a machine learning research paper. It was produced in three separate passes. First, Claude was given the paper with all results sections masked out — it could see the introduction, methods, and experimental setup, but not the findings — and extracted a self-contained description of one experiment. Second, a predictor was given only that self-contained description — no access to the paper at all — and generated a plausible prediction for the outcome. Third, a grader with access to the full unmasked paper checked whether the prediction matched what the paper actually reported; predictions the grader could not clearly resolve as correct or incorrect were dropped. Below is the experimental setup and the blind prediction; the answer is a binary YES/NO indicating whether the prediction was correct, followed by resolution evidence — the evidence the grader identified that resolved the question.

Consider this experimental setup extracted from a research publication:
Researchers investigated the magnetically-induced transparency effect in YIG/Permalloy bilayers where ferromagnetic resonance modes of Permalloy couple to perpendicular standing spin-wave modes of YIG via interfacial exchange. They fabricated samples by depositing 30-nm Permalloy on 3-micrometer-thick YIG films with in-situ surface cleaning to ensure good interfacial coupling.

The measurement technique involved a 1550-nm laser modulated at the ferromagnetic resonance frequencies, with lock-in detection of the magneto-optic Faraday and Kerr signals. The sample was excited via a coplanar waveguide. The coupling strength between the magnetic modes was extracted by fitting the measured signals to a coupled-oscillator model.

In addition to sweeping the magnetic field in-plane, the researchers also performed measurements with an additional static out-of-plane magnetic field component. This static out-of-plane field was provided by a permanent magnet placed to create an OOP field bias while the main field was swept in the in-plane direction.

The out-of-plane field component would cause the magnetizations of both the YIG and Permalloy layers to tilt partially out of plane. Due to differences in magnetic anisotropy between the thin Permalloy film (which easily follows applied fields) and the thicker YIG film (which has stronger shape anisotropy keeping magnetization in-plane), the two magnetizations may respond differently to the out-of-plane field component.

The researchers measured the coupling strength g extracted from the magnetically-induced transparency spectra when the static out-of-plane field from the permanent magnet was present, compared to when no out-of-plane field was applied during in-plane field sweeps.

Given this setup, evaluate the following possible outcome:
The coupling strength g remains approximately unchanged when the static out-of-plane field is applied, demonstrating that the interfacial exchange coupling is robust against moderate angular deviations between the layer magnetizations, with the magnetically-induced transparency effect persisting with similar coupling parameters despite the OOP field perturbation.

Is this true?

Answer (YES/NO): NO